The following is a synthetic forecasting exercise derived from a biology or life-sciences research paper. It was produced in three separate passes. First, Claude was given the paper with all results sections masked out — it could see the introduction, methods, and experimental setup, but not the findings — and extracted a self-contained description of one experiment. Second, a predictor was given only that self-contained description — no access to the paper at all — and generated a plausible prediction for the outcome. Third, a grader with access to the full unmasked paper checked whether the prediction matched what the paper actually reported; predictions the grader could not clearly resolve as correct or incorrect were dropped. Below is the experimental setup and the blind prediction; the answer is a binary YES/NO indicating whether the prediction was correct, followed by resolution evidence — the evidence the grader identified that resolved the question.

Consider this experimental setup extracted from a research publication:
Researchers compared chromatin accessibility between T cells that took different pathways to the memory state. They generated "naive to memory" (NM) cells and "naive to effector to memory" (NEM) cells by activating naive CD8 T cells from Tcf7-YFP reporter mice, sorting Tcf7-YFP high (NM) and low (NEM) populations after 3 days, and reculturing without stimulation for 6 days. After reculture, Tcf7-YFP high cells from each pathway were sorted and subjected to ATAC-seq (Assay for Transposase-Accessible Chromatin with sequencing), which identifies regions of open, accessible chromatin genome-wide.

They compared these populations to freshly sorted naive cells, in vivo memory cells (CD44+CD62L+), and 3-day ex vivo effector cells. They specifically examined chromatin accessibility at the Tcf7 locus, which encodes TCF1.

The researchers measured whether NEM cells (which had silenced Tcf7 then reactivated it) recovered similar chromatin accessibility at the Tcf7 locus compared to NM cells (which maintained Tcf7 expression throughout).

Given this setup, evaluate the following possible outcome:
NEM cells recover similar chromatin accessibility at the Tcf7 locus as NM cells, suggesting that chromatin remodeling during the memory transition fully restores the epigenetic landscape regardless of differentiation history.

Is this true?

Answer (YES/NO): YES